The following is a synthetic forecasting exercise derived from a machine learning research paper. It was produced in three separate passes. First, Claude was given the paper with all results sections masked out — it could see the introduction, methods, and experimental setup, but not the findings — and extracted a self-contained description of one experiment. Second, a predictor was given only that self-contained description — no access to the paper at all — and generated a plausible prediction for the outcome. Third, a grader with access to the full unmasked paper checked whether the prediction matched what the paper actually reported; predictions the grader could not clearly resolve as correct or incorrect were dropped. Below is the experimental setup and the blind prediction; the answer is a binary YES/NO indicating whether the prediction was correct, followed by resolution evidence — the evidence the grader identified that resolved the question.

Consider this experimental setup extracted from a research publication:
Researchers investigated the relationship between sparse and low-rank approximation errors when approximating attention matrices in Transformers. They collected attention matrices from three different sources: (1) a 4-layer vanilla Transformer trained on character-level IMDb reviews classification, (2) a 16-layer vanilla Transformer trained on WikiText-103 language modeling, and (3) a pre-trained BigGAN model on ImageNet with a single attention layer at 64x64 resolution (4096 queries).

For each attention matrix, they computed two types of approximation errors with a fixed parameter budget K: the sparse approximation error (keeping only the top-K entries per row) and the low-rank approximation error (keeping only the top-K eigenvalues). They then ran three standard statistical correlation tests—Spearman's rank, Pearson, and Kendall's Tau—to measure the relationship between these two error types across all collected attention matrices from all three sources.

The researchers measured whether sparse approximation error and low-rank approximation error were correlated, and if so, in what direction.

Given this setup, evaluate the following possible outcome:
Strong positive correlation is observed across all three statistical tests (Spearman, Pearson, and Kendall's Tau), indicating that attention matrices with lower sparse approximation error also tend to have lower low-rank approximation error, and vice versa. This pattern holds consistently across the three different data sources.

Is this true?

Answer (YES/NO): NO